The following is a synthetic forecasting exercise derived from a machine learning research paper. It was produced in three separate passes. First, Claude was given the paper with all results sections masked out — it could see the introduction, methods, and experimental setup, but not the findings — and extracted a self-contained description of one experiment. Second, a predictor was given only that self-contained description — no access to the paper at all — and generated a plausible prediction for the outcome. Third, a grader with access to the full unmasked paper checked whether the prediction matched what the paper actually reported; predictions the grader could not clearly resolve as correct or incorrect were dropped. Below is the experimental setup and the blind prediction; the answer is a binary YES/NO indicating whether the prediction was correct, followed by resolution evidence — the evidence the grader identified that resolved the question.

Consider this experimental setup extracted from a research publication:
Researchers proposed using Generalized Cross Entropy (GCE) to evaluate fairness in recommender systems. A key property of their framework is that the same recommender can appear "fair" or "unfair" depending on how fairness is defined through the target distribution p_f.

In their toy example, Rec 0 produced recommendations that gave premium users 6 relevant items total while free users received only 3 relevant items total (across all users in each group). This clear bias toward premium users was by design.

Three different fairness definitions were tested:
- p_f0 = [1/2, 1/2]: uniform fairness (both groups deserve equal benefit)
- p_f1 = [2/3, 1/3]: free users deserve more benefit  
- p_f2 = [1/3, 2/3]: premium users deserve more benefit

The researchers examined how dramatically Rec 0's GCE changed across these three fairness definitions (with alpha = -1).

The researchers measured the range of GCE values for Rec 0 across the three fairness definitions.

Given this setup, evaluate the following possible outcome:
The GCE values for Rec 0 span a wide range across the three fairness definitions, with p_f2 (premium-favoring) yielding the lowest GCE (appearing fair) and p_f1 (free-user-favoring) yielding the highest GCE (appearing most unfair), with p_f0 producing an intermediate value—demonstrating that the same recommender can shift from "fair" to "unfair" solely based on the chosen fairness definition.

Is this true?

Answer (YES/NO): YES